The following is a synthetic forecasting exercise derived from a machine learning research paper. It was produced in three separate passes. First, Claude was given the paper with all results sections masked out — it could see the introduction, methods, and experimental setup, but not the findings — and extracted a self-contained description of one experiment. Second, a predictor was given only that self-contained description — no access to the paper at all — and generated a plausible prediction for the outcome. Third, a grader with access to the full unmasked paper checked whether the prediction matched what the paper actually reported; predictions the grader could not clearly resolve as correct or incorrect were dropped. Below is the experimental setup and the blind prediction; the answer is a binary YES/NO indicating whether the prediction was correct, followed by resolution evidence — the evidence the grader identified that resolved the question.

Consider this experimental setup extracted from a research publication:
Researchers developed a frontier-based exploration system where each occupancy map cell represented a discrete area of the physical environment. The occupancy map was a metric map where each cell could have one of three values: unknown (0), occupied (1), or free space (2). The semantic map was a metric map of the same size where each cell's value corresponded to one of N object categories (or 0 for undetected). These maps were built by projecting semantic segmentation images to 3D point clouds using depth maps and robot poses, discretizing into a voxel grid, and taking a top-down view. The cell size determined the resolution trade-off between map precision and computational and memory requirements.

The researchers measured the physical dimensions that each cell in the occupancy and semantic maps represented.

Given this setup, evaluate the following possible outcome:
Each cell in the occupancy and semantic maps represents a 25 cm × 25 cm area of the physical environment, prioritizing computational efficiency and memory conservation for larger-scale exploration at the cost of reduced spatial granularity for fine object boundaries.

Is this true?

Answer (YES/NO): NO